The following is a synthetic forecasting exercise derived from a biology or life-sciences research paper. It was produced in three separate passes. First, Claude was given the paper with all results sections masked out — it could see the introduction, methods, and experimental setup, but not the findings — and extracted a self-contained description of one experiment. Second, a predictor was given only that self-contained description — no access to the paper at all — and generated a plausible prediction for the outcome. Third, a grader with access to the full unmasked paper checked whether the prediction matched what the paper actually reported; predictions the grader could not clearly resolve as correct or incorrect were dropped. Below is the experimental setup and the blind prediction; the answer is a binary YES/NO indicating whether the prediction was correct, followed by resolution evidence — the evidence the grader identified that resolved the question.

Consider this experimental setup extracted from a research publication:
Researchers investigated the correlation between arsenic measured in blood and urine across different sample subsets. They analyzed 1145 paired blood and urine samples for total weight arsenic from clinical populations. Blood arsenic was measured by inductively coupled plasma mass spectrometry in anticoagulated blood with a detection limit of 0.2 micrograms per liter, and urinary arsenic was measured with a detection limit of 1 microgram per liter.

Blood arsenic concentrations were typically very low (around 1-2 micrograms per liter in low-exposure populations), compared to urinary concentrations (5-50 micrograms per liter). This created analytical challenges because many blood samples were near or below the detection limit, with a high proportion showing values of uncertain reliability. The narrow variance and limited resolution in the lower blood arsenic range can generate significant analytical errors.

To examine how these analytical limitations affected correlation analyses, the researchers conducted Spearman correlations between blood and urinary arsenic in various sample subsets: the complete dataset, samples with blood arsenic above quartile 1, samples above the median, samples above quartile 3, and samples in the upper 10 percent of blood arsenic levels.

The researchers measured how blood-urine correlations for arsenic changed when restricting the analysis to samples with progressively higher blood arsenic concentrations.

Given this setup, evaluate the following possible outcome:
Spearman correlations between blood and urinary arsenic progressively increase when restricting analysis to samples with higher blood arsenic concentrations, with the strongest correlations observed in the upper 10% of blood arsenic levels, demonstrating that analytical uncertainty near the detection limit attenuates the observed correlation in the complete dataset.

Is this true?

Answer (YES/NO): NO